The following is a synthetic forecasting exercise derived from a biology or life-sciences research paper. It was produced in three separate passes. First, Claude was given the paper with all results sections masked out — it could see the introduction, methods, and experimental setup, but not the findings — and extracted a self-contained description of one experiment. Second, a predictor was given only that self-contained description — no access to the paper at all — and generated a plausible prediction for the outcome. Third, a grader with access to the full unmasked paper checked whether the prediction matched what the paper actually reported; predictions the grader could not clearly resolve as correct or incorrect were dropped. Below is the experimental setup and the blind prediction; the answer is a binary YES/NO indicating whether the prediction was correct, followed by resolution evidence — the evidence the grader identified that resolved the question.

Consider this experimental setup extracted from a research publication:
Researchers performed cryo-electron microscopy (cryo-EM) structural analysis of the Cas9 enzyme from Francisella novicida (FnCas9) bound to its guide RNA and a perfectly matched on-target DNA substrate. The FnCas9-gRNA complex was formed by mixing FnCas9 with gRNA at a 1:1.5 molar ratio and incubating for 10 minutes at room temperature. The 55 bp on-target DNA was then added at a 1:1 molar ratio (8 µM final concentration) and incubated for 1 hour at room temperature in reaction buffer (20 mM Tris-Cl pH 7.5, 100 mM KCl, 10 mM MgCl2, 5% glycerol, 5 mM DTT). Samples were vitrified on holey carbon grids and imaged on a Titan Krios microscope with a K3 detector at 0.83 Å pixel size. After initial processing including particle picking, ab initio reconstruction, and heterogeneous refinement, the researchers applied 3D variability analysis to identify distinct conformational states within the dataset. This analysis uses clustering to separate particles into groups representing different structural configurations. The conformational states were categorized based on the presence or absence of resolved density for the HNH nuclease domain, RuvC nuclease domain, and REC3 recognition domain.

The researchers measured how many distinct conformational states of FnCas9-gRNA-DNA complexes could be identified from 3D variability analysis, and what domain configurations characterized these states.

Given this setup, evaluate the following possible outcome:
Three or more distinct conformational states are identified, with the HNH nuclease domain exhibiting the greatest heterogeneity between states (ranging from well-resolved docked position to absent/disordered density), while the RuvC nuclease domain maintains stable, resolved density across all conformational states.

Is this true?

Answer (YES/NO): NO